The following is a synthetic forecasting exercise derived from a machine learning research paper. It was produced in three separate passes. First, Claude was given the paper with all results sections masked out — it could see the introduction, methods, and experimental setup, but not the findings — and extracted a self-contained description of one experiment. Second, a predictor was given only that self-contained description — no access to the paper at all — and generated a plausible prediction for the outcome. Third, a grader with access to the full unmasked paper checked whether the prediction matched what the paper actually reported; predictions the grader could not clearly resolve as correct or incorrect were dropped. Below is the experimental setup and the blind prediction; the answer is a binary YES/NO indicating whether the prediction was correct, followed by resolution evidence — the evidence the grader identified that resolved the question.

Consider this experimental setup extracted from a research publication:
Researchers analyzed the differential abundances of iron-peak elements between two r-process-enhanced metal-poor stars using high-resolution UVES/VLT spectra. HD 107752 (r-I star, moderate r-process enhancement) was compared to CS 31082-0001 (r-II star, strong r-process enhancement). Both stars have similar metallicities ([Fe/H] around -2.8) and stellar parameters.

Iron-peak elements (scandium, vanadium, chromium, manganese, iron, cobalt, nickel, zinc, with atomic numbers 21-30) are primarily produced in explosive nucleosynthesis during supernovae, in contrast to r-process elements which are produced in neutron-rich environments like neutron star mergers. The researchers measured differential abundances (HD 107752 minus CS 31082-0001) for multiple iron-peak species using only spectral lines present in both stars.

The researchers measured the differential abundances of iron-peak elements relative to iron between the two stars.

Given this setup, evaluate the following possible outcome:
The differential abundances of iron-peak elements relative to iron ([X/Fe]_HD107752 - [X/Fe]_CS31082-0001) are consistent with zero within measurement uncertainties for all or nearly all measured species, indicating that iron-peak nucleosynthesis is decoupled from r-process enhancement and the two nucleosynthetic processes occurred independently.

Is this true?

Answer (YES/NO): NO